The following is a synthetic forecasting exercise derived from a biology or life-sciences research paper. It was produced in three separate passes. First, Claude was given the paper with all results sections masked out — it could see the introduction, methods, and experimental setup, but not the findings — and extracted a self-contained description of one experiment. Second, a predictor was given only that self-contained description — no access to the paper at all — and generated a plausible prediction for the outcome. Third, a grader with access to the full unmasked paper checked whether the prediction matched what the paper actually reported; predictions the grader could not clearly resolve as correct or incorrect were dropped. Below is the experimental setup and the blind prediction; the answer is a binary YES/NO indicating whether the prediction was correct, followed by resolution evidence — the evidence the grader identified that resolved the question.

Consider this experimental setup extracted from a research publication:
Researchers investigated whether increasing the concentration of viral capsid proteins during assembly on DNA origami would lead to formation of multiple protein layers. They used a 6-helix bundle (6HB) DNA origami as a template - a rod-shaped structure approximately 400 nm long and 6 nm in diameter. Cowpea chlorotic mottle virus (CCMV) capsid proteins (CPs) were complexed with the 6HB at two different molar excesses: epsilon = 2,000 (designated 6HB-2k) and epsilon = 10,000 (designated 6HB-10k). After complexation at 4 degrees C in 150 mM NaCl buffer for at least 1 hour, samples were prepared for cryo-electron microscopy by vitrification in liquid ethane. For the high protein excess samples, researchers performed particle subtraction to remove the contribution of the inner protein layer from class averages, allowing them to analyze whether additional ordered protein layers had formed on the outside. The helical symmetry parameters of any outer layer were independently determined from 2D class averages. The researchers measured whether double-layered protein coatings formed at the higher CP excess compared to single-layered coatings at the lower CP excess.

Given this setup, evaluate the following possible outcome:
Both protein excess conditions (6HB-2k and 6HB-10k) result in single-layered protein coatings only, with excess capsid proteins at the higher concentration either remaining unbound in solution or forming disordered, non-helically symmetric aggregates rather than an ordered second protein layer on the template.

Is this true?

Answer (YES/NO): NO